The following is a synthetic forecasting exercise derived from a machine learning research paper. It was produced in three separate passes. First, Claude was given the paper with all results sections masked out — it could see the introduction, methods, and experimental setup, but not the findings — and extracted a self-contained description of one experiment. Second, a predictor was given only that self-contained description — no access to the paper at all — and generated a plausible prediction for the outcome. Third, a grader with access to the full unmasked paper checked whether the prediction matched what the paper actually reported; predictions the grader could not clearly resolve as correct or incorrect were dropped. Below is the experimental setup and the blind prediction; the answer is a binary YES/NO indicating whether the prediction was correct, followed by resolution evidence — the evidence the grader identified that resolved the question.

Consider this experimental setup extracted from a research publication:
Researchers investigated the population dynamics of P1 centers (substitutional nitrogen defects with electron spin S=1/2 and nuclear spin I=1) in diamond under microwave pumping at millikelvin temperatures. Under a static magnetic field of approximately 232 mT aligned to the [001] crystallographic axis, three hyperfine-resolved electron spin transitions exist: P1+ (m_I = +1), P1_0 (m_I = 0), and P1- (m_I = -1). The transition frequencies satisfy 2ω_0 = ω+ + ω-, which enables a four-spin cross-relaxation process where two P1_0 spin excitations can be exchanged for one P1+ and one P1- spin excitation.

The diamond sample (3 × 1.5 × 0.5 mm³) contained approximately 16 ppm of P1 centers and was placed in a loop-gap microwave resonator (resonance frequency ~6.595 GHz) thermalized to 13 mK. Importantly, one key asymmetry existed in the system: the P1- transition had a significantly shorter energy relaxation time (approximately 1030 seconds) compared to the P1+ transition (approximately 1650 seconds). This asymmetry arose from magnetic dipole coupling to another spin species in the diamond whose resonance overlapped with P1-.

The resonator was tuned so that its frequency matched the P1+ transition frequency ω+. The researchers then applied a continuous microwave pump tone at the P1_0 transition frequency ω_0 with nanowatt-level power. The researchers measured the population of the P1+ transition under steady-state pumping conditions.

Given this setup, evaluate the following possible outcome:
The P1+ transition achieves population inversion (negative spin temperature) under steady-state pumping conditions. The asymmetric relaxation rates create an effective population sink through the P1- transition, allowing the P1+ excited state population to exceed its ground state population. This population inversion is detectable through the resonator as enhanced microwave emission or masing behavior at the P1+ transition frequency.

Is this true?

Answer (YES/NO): YES